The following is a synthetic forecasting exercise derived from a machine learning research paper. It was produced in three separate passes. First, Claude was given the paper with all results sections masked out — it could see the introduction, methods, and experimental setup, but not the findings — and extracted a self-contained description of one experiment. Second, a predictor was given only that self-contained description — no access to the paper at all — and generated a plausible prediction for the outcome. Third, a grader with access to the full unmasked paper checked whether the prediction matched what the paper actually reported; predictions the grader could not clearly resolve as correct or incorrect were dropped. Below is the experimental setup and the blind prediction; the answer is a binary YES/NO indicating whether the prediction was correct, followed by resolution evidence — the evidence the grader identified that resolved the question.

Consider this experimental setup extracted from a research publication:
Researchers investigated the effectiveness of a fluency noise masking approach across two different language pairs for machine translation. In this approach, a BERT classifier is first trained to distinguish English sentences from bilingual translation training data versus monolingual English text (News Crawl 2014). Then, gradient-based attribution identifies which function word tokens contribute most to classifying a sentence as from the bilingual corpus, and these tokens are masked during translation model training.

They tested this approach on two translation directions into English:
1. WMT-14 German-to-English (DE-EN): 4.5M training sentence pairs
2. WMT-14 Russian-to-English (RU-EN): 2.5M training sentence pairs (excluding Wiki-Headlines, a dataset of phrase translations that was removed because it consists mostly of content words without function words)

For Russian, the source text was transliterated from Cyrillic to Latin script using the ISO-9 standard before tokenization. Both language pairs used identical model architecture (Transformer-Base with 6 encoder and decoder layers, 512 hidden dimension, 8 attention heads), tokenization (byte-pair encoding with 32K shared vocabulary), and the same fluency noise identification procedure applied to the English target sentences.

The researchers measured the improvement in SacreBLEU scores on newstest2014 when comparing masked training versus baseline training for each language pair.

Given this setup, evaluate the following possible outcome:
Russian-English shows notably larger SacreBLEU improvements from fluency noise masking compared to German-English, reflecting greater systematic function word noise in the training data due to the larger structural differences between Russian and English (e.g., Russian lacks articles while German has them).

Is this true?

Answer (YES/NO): NO